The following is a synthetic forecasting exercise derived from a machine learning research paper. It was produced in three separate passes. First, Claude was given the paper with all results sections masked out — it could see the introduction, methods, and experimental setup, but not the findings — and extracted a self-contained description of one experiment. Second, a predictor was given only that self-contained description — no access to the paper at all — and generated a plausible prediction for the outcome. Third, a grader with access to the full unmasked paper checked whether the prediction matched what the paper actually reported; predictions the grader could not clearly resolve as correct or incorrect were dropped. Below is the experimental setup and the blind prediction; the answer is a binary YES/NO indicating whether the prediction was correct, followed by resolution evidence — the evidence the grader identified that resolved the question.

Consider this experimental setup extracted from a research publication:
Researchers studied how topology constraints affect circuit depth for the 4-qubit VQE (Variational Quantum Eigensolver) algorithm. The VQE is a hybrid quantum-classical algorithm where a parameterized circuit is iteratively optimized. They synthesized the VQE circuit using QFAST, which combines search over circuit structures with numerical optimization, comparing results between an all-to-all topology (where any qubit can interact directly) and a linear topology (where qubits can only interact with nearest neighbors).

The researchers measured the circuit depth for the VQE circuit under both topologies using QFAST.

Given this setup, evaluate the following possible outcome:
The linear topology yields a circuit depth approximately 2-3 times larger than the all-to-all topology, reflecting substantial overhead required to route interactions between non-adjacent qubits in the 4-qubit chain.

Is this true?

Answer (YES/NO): NO